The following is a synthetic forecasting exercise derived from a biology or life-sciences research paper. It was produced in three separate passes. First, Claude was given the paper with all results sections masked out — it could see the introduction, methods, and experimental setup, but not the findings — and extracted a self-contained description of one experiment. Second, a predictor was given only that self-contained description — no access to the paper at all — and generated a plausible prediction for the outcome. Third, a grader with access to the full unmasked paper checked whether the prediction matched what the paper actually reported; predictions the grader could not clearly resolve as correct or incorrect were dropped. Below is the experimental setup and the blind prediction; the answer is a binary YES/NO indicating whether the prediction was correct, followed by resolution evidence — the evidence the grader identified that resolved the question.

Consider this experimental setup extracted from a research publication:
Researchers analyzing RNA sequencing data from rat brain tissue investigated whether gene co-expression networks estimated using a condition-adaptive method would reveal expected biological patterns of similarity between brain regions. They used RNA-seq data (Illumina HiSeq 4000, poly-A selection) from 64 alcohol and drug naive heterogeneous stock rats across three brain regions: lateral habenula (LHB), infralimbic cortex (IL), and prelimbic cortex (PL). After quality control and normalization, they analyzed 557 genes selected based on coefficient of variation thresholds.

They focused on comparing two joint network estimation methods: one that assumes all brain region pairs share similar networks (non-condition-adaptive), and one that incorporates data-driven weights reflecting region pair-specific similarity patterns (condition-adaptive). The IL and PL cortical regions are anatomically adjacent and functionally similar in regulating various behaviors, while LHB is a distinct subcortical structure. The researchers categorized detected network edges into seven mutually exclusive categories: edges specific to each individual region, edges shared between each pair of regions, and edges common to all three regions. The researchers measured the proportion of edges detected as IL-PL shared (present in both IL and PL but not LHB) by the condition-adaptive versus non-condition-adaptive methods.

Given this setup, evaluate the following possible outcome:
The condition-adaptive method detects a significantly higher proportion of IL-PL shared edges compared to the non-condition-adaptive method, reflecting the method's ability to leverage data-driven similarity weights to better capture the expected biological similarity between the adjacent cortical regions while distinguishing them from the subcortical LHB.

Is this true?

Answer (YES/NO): YES